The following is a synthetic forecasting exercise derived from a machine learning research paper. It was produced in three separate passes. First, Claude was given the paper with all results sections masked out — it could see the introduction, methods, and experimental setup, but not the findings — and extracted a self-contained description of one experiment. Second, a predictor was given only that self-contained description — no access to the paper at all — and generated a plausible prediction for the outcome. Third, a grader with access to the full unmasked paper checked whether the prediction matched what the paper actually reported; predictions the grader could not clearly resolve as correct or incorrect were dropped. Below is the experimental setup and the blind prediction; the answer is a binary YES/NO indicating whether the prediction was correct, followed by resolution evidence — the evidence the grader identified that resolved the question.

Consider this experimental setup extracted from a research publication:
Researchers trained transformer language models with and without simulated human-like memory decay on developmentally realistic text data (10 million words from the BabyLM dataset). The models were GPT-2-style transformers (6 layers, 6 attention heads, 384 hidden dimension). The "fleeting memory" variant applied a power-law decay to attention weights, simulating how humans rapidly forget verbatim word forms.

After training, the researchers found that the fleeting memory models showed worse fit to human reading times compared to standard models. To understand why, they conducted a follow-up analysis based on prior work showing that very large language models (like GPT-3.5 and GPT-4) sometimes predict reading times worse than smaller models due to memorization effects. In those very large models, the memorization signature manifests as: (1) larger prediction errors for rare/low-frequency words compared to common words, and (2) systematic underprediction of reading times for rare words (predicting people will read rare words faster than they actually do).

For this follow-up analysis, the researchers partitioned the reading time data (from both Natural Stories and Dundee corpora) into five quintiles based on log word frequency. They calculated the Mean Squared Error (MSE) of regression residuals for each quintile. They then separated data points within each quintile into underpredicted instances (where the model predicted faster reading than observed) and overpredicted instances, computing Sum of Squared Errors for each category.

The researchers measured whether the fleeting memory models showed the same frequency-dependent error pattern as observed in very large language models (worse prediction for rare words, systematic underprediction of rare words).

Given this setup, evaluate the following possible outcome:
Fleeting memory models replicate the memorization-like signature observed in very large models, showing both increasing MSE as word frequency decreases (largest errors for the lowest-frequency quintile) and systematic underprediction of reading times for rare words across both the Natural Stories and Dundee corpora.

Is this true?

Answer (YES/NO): NO